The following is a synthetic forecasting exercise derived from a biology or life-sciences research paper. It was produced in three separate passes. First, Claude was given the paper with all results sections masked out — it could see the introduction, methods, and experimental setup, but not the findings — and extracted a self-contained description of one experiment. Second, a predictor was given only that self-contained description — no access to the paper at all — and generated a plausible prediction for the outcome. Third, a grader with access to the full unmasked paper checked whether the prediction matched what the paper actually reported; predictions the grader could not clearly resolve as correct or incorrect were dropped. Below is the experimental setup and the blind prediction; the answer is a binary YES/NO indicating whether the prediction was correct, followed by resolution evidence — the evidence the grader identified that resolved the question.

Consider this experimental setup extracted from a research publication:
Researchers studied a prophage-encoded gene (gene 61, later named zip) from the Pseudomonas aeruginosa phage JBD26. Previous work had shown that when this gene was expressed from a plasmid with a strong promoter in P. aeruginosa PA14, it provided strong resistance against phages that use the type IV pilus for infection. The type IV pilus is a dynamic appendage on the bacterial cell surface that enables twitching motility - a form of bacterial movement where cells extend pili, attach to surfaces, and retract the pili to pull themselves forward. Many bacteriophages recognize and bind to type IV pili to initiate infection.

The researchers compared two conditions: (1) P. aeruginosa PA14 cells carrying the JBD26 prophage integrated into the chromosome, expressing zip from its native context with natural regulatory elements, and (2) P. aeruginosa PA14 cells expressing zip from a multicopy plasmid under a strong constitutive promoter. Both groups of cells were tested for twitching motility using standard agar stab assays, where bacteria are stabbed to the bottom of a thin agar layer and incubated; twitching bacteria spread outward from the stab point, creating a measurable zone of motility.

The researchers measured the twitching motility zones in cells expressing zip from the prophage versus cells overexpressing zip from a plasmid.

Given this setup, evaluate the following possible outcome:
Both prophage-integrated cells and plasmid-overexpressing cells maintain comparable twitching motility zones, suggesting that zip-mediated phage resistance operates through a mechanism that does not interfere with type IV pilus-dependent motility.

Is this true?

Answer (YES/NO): NO